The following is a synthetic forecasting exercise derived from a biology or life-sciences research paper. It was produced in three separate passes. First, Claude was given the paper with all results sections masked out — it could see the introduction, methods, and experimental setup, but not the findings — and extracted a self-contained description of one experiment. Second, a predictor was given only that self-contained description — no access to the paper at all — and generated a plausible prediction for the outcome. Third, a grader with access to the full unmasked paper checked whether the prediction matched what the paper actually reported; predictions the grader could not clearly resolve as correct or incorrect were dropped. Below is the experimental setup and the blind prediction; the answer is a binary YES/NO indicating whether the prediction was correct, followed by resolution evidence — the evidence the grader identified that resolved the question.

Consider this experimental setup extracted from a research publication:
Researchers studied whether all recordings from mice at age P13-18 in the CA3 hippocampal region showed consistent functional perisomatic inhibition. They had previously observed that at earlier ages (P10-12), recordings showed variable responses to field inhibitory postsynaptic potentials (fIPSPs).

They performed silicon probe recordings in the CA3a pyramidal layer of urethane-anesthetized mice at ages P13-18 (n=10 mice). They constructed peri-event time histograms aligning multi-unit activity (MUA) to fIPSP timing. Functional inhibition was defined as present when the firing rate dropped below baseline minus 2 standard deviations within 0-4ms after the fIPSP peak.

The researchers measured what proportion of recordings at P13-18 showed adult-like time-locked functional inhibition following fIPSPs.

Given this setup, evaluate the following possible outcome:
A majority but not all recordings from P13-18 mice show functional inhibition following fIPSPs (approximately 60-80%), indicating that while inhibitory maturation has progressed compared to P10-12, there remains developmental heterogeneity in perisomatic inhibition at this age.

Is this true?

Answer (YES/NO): NO